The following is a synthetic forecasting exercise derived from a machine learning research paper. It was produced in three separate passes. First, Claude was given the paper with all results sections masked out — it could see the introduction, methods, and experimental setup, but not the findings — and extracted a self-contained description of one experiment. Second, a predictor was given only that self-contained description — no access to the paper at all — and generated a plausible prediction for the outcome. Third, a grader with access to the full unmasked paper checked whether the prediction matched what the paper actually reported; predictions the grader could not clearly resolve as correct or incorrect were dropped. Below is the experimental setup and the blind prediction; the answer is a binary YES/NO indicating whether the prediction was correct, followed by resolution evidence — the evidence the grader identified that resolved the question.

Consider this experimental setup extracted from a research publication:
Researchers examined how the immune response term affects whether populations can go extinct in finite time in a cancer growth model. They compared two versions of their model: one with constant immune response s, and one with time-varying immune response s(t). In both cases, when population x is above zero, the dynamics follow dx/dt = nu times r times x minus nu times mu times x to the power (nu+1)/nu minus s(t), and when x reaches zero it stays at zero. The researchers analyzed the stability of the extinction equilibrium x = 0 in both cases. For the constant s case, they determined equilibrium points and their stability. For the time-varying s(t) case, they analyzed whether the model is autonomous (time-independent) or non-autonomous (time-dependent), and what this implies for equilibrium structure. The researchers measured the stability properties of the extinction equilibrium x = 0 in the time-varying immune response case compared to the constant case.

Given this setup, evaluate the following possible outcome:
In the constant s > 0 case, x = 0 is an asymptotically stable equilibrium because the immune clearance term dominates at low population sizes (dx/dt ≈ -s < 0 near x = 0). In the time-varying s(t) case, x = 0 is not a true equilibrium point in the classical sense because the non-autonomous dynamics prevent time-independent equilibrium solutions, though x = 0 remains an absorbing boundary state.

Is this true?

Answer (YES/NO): NO